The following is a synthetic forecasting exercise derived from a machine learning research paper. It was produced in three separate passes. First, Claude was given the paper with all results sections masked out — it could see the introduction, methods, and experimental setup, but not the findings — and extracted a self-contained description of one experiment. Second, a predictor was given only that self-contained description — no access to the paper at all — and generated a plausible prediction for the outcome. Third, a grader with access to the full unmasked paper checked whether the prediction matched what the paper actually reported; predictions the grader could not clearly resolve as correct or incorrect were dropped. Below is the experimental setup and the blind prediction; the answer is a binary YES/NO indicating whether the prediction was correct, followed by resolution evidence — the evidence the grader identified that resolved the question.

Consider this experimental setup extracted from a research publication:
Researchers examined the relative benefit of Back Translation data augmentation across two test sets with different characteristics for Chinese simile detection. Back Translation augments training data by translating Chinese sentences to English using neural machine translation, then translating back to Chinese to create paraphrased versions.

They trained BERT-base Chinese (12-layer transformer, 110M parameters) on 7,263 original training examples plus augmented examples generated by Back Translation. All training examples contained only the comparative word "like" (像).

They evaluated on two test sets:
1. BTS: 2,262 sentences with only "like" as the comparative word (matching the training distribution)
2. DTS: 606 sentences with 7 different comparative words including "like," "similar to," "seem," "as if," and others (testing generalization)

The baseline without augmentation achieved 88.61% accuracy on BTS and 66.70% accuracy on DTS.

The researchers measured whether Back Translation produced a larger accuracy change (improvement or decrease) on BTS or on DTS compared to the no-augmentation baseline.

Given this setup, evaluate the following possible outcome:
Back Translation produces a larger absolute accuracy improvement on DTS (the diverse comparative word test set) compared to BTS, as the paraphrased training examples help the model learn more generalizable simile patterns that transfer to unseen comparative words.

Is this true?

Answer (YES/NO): YES